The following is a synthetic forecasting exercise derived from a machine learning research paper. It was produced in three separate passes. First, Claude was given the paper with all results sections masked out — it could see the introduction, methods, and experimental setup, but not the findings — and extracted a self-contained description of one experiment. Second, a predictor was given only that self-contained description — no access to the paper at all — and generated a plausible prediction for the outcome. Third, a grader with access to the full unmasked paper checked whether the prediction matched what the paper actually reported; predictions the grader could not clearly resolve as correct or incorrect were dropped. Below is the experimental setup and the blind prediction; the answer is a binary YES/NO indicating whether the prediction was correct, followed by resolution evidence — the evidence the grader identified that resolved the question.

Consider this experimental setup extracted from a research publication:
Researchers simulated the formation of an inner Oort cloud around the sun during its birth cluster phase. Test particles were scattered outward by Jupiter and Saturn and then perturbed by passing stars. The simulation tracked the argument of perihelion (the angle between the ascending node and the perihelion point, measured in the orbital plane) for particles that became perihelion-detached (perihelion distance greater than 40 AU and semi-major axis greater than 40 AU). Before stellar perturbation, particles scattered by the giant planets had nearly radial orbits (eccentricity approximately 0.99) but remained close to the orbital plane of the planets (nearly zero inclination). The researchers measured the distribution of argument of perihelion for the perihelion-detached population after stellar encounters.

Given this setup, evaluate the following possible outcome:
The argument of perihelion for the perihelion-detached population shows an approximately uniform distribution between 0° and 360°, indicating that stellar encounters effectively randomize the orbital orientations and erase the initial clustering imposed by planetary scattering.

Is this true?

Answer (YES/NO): NO